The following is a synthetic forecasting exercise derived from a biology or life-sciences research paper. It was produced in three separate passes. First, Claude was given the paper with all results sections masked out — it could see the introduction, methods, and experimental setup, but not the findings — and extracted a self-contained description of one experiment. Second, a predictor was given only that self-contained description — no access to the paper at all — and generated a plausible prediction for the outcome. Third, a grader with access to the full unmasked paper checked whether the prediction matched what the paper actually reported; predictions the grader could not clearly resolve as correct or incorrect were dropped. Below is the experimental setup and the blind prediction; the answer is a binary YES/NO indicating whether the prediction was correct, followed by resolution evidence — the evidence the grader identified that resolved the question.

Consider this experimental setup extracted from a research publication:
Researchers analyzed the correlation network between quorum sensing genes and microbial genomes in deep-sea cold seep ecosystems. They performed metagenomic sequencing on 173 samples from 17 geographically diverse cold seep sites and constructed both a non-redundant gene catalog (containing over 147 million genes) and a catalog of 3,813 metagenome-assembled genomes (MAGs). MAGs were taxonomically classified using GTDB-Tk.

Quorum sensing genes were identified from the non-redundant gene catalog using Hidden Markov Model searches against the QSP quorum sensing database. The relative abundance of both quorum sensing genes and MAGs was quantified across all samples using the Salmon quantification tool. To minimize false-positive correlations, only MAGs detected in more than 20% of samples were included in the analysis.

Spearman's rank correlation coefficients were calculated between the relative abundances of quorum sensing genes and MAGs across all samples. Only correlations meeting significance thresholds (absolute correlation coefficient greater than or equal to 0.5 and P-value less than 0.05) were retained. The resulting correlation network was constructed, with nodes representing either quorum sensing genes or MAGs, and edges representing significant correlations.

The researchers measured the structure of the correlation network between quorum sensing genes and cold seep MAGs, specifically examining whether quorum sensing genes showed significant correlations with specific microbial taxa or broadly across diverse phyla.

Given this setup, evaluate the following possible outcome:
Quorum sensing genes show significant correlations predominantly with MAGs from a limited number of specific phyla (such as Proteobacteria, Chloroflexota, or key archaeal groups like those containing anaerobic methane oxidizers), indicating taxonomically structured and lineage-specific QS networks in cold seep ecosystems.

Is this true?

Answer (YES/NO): NO